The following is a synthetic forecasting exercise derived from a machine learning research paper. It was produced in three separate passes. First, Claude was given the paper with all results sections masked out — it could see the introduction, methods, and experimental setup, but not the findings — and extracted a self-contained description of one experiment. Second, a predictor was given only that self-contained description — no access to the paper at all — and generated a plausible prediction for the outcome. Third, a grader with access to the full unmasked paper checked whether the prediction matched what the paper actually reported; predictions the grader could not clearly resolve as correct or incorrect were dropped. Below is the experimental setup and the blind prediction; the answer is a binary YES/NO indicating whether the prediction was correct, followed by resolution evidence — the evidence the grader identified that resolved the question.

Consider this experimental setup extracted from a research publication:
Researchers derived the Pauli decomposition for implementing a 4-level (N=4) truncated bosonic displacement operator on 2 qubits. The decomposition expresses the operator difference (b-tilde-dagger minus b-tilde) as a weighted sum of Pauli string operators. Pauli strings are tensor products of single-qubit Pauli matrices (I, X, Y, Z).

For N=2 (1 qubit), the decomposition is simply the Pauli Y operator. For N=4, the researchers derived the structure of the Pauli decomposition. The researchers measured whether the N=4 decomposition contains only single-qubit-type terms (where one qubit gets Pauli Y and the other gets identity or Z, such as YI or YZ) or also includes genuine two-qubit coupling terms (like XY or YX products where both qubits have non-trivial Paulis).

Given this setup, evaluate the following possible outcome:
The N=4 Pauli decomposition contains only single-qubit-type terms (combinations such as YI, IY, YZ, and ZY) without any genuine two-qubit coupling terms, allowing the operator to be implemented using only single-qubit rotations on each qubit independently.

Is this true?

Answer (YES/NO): NO